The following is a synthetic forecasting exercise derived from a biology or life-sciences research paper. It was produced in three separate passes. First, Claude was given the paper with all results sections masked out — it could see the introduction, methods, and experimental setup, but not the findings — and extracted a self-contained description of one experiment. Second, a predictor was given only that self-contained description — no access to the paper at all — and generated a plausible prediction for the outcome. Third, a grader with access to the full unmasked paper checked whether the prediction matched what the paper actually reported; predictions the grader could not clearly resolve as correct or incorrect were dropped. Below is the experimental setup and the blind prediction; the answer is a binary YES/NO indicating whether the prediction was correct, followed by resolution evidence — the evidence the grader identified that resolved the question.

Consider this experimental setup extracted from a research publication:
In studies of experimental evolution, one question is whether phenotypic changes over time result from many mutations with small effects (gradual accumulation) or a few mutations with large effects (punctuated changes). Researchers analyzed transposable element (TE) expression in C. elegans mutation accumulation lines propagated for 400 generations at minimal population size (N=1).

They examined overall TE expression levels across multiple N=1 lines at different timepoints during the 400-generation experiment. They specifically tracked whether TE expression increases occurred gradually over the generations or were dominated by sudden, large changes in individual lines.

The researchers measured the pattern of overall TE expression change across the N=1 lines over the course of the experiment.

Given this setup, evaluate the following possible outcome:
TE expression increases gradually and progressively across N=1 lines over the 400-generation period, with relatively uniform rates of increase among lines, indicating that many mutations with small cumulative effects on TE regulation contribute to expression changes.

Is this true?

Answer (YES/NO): NO